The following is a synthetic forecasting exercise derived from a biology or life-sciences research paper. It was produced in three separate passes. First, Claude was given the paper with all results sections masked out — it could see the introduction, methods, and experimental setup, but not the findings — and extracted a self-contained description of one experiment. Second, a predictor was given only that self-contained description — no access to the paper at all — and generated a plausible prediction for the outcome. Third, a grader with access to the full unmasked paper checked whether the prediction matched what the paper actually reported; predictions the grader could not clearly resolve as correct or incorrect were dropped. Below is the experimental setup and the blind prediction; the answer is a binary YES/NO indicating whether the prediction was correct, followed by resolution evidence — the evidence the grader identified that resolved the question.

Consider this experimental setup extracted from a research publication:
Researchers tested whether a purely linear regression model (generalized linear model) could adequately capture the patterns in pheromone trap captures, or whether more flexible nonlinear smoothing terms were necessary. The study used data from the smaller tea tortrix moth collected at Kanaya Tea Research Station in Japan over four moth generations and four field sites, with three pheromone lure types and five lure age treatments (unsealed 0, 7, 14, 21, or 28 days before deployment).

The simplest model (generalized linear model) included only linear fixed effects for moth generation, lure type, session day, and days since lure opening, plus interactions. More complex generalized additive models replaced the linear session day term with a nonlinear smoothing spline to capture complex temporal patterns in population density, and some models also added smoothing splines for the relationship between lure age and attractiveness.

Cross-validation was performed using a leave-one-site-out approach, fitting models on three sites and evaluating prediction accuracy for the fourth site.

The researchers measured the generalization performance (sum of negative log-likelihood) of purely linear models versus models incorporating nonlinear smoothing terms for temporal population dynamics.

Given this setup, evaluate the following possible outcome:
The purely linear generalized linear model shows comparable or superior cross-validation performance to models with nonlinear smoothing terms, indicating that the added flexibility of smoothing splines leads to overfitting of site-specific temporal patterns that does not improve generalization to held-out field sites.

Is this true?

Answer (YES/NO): NO